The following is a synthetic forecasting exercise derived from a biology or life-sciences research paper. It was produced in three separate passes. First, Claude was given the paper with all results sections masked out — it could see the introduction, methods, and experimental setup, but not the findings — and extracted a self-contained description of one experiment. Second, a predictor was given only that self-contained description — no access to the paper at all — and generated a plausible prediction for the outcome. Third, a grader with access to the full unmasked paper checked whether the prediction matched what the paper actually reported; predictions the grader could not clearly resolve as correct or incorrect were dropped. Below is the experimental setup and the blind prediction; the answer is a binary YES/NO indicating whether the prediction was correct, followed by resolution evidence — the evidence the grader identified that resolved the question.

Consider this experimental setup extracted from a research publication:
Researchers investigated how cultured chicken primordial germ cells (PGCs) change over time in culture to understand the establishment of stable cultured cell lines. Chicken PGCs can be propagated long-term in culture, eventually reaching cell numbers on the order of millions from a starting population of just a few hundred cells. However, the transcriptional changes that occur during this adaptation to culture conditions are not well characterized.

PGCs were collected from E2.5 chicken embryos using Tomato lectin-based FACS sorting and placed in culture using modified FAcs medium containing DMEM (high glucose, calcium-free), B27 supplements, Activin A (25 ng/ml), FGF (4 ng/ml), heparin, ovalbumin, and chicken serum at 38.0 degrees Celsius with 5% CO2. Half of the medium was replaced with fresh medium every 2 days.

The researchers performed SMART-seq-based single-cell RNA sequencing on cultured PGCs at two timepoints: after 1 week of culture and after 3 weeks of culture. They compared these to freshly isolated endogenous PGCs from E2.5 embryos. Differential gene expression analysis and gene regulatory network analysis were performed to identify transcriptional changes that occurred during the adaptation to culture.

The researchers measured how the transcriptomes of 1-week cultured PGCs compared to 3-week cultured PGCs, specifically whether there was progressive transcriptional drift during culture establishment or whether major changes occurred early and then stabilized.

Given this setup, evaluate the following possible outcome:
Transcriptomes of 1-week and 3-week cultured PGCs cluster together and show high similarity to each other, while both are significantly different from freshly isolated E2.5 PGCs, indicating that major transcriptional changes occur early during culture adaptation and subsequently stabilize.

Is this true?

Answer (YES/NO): NO